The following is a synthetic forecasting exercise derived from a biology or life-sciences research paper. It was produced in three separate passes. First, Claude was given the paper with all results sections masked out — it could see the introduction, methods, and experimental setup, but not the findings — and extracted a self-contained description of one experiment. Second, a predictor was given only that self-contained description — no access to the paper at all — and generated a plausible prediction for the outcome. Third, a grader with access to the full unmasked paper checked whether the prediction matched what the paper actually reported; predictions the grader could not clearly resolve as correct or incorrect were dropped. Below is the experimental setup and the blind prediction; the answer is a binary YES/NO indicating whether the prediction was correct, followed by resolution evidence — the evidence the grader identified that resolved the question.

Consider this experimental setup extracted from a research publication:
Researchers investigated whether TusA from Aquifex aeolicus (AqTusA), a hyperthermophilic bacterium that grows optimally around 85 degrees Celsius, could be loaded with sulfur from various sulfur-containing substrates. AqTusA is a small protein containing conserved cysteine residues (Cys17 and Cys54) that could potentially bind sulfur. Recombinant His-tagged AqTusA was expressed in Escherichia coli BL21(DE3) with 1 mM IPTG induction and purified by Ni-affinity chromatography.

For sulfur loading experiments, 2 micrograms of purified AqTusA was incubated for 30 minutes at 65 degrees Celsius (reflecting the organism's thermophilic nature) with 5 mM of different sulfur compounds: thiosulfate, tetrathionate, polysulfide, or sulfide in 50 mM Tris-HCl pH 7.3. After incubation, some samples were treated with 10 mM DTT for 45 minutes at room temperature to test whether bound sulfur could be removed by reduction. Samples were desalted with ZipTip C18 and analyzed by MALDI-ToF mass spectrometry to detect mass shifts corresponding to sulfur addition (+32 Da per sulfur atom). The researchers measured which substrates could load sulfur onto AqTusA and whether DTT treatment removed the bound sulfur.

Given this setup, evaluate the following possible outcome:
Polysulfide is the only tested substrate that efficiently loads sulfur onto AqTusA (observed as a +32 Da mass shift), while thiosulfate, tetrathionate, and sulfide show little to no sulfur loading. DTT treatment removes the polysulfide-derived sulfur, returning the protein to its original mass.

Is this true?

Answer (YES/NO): NO